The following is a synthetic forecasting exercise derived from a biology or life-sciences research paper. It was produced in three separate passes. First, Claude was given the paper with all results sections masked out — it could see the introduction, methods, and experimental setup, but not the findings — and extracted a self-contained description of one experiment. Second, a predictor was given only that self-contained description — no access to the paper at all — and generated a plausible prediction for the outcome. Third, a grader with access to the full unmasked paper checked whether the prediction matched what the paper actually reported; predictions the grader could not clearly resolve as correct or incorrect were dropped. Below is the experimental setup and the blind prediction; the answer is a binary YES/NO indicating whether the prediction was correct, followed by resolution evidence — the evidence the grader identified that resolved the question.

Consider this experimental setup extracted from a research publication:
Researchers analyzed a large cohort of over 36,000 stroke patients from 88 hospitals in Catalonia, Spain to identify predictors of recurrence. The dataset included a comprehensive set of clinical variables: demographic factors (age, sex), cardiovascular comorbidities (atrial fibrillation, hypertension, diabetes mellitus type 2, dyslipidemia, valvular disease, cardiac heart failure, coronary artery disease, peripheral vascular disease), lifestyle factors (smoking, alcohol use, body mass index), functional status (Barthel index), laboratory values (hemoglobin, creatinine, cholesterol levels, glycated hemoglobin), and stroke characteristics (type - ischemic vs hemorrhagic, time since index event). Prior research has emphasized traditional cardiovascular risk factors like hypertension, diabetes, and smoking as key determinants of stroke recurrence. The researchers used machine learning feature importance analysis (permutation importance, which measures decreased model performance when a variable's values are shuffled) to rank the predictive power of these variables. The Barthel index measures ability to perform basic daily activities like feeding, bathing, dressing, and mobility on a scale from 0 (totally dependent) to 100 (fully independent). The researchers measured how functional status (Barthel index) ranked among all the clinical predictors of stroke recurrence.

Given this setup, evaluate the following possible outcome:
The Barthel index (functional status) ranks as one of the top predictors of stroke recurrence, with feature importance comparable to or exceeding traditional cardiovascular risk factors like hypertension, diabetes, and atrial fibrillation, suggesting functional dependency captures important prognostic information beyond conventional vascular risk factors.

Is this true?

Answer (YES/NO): YES